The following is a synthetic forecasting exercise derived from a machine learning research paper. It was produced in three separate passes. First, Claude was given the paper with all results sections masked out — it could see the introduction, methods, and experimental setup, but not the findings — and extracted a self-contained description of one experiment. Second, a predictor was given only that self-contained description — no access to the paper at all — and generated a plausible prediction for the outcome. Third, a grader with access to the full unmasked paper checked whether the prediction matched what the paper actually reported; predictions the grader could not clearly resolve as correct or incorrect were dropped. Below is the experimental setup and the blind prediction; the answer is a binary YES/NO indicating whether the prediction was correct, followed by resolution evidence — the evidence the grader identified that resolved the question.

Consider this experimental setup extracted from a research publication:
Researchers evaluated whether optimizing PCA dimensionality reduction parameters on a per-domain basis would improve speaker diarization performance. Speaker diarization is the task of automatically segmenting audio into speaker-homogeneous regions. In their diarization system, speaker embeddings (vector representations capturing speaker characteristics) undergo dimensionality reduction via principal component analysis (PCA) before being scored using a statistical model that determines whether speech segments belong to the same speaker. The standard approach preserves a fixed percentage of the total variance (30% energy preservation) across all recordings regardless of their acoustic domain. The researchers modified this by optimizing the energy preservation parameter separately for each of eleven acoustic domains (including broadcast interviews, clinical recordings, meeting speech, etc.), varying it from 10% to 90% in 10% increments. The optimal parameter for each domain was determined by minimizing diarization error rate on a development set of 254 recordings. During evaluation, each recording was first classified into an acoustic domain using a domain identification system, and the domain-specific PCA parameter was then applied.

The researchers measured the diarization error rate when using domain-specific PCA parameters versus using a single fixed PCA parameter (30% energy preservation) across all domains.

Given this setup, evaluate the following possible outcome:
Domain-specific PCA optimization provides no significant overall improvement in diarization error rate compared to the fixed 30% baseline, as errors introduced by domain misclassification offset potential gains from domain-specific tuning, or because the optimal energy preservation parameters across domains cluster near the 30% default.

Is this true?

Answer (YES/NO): NO